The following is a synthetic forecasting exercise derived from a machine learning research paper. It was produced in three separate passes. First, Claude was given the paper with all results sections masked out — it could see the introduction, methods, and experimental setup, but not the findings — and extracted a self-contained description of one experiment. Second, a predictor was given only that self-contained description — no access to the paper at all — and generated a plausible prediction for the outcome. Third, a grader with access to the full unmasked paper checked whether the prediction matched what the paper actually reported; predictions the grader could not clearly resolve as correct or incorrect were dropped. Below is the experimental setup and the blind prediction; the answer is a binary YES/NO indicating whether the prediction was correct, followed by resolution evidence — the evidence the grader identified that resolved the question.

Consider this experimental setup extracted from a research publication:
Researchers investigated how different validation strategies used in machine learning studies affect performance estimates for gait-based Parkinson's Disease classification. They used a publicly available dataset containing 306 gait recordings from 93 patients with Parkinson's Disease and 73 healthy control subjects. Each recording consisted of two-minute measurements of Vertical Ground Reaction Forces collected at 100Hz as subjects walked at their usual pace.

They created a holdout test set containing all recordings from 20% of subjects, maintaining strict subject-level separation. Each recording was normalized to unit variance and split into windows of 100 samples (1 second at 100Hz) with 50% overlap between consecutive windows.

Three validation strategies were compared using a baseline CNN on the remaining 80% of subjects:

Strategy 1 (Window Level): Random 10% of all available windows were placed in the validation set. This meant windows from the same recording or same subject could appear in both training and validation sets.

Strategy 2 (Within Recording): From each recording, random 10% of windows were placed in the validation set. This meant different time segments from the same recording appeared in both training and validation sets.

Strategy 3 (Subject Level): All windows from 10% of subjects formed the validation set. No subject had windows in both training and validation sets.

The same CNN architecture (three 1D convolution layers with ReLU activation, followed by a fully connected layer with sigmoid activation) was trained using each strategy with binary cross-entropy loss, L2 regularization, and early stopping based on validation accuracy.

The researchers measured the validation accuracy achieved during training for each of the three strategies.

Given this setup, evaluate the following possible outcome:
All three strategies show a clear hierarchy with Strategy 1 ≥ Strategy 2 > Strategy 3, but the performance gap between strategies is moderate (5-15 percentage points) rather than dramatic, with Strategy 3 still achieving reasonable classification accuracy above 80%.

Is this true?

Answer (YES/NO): NO